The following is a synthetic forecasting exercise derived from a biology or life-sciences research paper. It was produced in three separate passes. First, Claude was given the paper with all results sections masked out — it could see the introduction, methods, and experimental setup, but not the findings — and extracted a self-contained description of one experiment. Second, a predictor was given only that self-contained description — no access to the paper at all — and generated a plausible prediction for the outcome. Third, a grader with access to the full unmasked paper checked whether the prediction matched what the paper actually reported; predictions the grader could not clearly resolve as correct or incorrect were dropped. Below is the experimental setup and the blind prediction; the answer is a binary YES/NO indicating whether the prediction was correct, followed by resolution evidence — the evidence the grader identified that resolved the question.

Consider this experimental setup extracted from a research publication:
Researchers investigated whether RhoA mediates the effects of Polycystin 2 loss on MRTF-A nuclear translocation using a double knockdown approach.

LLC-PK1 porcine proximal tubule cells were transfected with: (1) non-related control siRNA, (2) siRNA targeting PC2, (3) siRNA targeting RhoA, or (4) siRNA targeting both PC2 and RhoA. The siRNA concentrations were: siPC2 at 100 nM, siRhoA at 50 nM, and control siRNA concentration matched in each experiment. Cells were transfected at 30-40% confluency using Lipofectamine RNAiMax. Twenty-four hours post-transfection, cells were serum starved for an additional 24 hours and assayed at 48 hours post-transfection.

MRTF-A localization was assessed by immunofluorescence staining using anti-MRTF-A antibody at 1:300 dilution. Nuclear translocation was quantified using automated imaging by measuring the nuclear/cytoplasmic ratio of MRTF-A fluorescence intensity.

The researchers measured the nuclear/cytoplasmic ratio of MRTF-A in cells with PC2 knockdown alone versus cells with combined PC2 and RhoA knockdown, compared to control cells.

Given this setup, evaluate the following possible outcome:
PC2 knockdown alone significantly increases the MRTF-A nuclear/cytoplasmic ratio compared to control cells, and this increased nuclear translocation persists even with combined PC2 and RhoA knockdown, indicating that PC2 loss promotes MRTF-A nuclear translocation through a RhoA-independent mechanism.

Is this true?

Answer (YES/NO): NO